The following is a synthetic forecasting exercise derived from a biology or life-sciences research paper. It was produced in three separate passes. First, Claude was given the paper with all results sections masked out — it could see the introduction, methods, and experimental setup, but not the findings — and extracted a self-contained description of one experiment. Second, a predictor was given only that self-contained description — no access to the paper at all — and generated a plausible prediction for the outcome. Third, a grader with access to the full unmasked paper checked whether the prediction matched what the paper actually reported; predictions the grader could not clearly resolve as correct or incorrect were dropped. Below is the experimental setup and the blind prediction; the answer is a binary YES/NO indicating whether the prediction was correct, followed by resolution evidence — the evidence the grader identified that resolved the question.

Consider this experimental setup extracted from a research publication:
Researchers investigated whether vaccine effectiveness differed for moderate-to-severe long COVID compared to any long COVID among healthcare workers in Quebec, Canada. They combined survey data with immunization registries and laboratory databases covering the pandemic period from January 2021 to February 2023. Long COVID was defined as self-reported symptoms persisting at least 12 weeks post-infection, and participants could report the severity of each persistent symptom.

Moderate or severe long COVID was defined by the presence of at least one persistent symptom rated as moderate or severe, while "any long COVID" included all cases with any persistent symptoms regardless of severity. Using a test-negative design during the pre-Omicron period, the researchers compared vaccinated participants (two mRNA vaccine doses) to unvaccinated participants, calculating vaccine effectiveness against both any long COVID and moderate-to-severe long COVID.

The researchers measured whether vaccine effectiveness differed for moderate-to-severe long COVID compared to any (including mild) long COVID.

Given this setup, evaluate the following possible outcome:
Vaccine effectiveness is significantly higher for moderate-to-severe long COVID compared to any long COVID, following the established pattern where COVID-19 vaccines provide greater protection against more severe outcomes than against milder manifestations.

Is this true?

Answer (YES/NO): NO